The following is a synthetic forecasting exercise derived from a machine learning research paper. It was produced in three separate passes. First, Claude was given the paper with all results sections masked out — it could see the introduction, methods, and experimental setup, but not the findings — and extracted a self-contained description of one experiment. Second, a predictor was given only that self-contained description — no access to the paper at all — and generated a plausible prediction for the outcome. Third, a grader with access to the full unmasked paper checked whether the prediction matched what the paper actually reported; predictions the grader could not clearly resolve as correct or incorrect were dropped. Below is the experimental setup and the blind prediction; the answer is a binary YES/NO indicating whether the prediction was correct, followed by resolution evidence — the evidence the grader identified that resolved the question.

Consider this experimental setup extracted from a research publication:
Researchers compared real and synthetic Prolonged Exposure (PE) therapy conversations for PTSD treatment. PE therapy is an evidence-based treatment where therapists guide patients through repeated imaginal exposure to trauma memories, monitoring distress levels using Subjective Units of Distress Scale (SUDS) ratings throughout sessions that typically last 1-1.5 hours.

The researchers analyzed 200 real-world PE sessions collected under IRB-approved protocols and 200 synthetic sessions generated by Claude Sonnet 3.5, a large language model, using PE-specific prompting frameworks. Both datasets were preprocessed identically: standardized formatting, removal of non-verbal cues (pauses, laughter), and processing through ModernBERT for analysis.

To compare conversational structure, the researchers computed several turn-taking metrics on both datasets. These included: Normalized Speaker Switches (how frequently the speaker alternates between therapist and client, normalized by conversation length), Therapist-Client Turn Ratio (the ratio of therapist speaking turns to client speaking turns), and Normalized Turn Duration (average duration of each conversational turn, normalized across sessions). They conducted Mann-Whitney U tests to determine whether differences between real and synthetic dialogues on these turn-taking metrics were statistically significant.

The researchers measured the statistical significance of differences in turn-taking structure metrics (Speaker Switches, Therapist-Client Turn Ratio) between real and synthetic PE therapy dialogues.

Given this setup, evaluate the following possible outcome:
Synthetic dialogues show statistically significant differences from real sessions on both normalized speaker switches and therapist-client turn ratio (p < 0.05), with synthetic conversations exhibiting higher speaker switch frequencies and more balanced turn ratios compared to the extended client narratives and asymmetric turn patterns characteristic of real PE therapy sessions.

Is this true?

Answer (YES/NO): NO